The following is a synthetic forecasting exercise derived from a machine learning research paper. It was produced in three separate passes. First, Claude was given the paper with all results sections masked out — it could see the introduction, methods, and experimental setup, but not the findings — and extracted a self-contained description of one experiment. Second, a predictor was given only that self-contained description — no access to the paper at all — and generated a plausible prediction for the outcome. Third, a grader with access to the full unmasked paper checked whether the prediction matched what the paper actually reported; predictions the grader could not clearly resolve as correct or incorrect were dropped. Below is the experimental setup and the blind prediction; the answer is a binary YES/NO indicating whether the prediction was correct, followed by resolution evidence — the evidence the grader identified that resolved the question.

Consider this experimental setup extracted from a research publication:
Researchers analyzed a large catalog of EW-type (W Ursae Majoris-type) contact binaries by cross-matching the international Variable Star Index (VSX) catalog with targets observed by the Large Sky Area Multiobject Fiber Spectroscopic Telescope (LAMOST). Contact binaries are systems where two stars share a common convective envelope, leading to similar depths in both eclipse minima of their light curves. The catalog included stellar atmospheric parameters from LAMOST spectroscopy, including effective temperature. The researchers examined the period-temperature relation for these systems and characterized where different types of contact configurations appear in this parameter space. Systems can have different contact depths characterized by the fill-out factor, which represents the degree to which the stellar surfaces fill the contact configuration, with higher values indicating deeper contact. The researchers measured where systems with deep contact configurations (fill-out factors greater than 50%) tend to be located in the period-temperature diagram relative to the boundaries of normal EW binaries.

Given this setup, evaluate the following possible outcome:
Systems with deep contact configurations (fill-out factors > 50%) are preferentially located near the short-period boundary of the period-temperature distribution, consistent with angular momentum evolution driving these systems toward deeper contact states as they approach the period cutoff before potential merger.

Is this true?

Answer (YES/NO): YES